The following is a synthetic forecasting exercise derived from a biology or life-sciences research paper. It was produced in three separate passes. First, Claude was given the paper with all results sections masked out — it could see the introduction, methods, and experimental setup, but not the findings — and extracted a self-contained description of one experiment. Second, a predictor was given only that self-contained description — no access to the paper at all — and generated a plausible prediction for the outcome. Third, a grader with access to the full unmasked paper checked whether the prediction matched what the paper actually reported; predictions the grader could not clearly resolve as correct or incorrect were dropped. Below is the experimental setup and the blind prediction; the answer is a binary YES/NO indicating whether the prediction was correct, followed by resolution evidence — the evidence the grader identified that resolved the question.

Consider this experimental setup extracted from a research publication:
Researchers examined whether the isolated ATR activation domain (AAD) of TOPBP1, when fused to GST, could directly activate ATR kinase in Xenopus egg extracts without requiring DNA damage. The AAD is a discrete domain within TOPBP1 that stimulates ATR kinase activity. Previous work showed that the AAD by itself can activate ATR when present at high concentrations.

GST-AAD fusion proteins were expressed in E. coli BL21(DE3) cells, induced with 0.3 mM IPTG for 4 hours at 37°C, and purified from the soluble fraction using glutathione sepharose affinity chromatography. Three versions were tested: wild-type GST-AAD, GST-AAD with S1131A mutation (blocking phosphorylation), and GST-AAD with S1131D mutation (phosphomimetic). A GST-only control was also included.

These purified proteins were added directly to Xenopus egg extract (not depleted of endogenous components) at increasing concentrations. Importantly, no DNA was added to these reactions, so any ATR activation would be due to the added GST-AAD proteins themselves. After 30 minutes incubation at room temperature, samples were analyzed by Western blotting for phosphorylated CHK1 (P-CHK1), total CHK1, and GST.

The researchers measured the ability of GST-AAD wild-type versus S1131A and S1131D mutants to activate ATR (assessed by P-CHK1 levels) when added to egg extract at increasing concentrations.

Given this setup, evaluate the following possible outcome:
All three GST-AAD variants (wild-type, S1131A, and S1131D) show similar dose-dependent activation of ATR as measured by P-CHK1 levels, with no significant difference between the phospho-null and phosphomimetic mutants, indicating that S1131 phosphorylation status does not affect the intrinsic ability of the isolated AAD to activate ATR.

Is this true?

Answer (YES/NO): NO